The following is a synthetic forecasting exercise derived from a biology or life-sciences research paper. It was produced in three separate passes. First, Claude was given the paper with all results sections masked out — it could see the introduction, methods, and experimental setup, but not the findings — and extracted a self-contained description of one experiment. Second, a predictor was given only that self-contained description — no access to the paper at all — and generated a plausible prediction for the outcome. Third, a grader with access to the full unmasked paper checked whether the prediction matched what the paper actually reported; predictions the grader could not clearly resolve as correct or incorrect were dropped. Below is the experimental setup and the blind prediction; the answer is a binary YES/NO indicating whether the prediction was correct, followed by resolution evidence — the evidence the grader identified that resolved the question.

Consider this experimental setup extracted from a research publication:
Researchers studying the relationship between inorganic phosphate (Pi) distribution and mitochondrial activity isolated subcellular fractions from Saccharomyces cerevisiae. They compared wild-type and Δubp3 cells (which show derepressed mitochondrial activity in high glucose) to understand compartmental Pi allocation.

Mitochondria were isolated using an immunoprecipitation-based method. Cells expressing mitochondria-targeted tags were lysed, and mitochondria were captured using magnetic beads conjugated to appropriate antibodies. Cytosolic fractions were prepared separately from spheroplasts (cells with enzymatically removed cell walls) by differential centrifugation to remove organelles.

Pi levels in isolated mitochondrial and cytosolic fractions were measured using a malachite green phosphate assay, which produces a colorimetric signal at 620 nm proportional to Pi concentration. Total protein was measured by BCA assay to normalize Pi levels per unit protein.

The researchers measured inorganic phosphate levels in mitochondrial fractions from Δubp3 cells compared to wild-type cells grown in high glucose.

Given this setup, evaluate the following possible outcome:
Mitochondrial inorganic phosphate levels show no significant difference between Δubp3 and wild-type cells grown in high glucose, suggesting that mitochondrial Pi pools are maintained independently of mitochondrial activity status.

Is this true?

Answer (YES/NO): NO